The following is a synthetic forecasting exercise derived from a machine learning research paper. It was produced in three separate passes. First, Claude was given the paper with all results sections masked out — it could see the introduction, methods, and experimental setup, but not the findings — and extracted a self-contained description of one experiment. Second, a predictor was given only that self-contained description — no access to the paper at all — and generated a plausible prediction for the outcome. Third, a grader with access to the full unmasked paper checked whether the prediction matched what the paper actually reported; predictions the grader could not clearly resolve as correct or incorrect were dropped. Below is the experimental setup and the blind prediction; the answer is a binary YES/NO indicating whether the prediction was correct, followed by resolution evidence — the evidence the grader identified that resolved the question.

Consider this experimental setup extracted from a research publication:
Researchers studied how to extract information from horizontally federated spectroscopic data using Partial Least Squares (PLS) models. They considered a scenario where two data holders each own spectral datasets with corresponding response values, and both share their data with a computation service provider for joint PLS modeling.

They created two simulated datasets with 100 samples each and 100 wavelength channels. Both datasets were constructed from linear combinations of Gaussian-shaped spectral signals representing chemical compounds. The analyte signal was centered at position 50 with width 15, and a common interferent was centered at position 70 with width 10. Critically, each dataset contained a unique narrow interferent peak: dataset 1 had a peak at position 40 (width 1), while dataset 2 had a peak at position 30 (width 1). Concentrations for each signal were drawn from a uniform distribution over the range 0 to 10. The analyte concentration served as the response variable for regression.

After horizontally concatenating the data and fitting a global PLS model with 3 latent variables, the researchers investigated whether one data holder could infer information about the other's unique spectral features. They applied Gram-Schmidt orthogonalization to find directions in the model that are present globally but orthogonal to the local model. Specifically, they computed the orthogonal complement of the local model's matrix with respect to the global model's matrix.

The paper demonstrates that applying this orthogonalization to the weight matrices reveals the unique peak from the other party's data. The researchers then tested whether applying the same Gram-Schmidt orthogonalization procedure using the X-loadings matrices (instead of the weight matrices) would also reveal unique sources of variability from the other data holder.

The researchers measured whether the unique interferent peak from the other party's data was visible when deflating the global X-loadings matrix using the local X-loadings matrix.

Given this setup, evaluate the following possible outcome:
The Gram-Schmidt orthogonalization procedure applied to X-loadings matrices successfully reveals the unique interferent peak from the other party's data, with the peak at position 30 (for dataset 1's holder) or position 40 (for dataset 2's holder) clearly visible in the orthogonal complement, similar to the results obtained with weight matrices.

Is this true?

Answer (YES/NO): YES